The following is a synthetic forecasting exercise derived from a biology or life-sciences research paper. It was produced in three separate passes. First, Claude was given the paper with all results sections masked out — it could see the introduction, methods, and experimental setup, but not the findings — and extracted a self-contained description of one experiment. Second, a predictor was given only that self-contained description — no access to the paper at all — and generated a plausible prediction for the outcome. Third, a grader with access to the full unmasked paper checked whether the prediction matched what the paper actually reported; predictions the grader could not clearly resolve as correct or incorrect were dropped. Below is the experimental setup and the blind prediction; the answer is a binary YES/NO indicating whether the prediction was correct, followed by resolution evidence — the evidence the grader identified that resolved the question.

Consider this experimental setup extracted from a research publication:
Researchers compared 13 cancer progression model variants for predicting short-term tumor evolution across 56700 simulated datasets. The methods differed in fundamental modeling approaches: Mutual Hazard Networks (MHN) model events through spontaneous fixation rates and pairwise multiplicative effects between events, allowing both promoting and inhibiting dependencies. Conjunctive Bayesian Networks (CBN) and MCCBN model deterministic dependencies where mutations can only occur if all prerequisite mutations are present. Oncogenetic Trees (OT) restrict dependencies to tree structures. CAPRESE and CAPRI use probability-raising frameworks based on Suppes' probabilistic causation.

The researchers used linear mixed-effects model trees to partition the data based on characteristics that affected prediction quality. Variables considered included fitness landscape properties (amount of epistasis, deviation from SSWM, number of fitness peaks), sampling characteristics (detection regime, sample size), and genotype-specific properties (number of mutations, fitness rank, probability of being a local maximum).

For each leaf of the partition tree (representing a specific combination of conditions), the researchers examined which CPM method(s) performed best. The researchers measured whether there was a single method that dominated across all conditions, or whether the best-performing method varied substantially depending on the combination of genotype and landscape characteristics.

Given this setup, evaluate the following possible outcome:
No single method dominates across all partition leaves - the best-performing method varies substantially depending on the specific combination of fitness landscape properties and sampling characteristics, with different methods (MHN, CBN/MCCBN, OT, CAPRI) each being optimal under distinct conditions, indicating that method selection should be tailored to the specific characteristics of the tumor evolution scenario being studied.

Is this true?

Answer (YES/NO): NO